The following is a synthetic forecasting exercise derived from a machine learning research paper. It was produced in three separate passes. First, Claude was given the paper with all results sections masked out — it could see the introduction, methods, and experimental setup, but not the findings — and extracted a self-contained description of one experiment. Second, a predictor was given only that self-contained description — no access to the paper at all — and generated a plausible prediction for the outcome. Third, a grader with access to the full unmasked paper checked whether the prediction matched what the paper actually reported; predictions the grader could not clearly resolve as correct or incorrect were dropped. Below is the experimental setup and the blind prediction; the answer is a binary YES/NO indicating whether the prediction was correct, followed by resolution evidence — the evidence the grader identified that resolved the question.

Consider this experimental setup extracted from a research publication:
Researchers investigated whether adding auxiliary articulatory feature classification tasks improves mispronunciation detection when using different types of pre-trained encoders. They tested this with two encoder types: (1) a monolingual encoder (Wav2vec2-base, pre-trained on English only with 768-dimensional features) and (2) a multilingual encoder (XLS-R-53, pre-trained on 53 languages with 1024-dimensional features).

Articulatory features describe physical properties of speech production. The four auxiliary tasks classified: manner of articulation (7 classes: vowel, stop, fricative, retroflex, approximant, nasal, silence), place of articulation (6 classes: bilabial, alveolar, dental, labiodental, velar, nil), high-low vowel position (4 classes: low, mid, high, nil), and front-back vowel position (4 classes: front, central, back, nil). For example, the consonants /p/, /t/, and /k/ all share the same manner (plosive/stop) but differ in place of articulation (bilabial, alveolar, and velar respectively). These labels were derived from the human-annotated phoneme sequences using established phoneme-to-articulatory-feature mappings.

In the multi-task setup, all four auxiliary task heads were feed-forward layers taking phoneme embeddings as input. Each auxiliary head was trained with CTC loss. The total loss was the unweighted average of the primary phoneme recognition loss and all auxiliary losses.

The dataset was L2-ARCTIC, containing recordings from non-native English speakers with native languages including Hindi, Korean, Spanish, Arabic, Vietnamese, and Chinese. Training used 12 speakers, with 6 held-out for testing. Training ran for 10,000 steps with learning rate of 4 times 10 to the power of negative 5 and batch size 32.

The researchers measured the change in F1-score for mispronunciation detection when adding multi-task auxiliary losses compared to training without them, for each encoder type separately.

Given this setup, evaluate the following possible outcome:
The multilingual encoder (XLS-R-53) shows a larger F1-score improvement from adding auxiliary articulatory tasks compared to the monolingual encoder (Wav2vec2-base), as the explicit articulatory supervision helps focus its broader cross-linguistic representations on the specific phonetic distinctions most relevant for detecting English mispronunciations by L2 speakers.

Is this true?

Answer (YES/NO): NO